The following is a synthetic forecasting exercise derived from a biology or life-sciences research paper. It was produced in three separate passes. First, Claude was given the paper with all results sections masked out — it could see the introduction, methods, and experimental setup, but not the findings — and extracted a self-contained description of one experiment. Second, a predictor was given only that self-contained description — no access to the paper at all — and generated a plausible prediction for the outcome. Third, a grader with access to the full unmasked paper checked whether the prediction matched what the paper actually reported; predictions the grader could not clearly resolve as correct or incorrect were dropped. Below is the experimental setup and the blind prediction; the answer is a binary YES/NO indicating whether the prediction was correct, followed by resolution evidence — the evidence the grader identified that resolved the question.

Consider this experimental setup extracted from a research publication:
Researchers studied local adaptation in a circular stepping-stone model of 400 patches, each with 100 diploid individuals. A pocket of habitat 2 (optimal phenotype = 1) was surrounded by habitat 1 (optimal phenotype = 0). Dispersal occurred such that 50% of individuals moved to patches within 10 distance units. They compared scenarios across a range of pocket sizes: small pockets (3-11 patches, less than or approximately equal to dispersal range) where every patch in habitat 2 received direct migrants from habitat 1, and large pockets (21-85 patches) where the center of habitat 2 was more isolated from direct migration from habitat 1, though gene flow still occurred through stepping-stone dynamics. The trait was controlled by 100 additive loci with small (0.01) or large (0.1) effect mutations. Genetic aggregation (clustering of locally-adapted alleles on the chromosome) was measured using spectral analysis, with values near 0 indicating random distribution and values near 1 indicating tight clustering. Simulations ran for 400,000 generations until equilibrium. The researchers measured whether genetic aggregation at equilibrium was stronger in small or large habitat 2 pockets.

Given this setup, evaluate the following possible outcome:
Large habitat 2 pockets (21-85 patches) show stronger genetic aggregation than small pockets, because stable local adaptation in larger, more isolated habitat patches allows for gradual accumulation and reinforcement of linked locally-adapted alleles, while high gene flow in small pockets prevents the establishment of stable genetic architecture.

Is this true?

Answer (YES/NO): NO